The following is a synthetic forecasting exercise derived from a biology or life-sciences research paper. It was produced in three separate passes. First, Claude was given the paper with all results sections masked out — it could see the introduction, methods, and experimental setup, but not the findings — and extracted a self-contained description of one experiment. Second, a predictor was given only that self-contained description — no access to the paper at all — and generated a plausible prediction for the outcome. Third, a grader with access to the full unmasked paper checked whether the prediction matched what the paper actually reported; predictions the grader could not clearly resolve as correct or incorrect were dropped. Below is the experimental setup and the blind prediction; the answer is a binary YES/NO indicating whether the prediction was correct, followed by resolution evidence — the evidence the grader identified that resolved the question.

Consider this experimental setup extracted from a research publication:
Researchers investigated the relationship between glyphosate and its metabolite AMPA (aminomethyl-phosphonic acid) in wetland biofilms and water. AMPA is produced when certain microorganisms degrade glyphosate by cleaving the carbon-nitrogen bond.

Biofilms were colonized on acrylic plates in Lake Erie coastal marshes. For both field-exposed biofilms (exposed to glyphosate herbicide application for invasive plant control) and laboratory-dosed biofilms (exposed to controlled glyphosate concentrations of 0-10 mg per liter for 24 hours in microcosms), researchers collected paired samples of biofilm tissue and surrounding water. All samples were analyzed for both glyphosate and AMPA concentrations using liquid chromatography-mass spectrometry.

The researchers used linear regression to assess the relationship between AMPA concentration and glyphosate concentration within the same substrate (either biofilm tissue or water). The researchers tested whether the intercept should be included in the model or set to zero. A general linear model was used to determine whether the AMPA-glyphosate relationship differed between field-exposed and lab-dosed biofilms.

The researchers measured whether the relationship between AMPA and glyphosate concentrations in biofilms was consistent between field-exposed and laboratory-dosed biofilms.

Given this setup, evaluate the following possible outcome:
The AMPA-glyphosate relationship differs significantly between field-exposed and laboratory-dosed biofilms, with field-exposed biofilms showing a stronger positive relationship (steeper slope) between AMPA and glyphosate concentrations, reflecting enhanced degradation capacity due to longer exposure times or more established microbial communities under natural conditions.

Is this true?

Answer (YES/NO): NO